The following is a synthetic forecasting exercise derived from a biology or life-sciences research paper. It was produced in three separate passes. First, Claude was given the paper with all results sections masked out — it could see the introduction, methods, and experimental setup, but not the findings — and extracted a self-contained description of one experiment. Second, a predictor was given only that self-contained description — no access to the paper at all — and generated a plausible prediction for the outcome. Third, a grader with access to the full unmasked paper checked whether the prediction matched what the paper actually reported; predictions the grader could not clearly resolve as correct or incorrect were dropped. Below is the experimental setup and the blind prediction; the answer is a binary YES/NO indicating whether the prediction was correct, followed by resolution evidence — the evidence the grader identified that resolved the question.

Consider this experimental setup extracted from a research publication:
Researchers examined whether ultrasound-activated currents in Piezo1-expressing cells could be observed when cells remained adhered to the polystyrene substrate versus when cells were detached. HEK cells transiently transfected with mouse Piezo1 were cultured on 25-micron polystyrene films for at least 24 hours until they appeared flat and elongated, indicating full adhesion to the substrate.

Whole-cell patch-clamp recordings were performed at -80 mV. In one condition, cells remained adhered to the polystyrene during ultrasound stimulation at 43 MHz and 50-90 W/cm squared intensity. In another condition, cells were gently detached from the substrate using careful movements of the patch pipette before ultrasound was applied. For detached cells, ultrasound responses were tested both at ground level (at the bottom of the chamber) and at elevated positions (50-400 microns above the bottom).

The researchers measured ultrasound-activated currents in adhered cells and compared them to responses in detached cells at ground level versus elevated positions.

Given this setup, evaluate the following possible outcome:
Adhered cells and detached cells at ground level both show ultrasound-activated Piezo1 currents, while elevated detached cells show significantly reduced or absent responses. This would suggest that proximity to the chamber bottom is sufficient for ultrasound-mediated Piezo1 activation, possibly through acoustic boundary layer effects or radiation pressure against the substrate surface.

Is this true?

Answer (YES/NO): NO